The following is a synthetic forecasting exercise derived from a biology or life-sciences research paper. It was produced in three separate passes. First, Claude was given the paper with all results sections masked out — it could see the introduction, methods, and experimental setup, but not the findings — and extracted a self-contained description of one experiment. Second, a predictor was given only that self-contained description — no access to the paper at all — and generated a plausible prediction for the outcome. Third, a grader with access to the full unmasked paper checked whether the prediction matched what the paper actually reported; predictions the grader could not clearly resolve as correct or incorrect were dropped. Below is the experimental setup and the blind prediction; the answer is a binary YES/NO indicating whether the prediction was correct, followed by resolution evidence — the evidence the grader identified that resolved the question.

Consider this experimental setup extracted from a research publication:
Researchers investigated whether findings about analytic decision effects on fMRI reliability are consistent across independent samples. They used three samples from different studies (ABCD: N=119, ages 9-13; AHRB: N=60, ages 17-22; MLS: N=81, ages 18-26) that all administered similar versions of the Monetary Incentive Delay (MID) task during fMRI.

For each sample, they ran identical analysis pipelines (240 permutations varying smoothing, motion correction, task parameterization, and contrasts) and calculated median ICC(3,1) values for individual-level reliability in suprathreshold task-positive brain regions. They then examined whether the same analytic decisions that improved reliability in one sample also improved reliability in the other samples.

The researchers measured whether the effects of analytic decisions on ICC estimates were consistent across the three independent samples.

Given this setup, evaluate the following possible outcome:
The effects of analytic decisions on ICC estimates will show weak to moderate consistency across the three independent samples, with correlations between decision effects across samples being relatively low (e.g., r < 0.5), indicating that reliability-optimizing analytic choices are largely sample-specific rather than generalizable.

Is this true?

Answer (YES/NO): NO